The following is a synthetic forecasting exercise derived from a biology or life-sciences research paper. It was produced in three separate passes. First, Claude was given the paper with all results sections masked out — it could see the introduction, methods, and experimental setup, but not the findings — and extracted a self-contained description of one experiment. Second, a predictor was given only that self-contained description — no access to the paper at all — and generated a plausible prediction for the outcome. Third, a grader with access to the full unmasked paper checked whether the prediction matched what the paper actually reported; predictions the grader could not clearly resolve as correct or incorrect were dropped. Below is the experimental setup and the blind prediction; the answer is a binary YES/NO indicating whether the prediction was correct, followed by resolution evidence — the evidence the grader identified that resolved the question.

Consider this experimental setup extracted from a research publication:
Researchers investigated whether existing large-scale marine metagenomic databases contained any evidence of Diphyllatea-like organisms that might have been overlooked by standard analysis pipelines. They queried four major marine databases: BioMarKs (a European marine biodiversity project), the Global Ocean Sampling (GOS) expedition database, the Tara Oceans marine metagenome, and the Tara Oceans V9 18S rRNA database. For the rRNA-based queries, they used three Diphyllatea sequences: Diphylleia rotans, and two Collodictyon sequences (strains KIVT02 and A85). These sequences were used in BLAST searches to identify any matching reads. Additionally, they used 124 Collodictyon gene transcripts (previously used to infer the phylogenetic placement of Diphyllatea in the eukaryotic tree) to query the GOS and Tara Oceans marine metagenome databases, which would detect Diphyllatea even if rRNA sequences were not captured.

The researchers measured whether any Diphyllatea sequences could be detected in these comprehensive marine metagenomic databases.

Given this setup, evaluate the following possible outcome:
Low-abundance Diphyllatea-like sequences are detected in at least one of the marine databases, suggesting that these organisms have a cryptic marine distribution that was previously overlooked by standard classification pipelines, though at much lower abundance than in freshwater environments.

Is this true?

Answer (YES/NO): NO